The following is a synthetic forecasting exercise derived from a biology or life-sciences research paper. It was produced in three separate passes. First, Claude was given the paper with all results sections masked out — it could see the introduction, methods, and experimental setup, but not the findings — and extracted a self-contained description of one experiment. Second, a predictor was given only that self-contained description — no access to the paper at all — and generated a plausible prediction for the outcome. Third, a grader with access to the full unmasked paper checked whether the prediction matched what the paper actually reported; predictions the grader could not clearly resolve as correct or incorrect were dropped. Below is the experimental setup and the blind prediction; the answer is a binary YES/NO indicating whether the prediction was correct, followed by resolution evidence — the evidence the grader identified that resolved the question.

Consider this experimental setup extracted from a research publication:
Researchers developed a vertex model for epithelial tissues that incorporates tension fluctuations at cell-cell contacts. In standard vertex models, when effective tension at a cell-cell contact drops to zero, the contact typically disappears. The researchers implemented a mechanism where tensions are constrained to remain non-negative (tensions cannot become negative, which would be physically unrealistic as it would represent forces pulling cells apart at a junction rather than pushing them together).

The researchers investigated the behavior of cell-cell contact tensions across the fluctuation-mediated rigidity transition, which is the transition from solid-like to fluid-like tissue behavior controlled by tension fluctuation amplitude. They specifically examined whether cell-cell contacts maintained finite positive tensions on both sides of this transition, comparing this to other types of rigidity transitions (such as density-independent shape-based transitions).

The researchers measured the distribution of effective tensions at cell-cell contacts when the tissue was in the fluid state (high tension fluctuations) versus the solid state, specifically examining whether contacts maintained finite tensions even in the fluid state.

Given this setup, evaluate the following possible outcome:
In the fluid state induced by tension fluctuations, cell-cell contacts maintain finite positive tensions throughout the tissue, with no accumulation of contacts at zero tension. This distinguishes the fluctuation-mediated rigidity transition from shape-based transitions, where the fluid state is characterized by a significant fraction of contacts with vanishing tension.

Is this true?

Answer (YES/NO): YES